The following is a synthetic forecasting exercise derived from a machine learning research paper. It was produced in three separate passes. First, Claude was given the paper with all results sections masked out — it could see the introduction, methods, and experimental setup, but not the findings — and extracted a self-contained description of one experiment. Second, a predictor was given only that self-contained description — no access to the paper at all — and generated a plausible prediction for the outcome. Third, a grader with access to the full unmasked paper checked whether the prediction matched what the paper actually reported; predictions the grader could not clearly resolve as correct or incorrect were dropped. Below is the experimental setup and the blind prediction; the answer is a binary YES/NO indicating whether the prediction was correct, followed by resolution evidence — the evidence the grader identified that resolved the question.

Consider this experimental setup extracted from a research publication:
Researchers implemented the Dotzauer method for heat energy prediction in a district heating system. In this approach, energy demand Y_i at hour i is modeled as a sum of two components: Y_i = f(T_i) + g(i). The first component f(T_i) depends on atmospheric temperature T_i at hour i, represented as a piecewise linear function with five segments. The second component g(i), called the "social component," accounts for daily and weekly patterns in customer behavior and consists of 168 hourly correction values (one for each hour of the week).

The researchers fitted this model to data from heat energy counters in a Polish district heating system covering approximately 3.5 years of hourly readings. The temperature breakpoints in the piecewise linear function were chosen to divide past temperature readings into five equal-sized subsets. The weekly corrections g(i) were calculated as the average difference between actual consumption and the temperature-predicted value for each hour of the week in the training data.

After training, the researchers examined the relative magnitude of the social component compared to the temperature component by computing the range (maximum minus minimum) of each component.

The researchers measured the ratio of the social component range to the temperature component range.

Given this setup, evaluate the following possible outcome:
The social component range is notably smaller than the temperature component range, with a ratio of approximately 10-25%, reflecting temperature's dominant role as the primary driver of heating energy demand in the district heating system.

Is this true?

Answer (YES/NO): YES